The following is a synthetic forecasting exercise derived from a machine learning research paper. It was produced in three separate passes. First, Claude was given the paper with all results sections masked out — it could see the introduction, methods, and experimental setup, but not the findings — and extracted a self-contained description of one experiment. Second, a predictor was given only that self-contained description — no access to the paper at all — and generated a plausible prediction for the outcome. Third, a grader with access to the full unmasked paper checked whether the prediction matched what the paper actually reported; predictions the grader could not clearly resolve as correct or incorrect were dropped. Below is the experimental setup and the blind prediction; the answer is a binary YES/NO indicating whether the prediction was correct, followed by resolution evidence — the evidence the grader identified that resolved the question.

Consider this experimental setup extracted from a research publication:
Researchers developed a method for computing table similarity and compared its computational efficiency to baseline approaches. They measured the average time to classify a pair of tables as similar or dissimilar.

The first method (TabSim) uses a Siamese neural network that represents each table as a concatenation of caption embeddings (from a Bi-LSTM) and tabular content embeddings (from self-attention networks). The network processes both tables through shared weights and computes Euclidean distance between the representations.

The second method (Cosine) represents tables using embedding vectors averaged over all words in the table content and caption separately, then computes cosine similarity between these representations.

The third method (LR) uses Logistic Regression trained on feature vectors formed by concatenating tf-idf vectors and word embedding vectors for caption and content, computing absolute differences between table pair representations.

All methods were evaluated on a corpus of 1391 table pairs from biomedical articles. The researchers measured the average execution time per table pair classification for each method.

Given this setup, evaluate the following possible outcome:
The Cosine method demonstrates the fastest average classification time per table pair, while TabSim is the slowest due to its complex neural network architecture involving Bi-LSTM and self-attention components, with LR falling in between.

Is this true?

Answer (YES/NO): YES